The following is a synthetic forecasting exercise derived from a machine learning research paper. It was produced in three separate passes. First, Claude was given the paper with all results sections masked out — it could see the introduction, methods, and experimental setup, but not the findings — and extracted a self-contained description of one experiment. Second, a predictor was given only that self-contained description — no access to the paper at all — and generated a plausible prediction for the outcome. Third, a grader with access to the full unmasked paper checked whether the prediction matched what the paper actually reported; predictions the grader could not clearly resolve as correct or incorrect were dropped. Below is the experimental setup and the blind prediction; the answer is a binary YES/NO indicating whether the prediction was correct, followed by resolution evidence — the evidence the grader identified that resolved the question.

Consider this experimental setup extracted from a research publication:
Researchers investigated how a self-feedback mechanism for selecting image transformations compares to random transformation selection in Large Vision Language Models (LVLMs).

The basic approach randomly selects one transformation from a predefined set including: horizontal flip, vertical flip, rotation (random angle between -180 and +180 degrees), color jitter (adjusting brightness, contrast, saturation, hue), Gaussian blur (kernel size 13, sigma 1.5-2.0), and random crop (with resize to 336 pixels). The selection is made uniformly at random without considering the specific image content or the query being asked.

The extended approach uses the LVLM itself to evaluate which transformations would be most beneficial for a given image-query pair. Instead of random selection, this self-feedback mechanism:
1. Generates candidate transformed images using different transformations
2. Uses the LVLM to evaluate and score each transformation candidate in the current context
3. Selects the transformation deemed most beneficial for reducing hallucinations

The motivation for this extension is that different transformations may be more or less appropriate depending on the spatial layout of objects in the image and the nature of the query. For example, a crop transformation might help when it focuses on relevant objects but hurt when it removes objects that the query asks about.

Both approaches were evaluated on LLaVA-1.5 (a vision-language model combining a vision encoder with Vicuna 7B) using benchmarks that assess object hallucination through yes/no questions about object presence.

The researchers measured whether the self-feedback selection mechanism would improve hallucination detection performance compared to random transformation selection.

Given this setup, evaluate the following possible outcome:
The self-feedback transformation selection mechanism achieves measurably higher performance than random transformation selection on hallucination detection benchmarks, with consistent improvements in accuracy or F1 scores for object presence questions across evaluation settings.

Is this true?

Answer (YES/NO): NO